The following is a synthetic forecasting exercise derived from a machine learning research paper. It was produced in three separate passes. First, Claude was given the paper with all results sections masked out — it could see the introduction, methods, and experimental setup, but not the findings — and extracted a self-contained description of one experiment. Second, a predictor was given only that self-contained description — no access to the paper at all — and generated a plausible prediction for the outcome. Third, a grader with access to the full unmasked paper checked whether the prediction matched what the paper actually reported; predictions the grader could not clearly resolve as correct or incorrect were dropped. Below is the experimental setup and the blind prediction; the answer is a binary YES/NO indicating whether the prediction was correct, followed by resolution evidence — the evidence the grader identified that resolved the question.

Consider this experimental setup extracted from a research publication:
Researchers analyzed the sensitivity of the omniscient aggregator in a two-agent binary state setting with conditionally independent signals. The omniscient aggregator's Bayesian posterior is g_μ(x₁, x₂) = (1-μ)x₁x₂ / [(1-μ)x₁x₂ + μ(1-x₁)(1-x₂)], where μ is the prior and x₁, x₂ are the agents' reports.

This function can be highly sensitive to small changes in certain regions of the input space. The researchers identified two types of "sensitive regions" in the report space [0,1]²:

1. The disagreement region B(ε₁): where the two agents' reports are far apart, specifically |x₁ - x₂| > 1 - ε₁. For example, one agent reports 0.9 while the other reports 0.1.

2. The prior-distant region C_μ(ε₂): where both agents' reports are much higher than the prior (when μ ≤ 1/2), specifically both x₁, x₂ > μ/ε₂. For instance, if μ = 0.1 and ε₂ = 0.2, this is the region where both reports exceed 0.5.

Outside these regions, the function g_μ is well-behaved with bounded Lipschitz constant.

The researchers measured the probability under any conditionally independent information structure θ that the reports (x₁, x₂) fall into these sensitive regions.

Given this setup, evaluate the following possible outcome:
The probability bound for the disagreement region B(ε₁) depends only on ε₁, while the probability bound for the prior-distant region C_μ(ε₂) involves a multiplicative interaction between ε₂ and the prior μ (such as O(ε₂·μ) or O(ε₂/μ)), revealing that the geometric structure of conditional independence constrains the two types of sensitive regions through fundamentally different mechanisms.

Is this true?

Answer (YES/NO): NO